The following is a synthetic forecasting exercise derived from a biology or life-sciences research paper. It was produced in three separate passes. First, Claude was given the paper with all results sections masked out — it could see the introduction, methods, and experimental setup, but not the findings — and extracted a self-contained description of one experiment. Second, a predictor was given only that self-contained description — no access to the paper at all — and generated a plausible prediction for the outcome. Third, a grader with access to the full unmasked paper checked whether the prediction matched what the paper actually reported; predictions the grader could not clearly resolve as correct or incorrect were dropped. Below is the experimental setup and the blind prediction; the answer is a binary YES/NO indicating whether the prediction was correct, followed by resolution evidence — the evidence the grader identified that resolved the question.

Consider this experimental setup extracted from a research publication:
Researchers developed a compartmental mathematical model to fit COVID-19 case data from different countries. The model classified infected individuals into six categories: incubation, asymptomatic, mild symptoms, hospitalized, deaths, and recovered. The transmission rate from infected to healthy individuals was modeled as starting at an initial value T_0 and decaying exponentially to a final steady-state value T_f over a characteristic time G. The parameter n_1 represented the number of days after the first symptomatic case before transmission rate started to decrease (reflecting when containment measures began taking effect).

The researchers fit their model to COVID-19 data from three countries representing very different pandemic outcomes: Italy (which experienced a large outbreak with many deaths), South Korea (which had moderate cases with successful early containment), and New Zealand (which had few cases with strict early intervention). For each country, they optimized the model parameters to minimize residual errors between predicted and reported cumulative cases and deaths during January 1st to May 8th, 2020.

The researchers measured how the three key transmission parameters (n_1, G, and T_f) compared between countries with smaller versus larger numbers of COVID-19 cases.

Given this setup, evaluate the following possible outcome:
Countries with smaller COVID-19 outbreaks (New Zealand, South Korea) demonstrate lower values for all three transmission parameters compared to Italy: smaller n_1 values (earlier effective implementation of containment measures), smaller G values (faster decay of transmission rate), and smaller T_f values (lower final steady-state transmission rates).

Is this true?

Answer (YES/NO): YES